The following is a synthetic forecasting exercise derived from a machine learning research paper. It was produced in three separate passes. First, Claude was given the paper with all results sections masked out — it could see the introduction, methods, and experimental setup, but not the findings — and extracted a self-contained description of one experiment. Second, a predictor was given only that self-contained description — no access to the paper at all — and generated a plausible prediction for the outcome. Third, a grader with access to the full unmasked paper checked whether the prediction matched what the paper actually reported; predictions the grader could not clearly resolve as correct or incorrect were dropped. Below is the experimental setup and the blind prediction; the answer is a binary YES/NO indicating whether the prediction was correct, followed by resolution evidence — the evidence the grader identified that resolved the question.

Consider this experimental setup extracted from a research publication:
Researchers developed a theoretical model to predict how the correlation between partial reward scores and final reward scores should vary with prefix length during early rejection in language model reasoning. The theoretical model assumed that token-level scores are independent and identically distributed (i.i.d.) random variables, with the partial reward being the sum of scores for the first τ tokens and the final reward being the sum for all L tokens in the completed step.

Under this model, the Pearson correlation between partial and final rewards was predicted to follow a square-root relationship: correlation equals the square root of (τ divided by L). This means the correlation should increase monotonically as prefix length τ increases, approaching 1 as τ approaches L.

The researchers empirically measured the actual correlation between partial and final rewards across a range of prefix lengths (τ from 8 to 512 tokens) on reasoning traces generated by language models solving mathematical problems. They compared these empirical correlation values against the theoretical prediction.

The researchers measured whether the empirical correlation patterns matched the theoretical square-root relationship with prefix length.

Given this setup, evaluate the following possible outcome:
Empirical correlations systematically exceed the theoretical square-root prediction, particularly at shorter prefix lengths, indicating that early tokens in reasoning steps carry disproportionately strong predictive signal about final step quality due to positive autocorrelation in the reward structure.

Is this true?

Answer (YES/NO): NO